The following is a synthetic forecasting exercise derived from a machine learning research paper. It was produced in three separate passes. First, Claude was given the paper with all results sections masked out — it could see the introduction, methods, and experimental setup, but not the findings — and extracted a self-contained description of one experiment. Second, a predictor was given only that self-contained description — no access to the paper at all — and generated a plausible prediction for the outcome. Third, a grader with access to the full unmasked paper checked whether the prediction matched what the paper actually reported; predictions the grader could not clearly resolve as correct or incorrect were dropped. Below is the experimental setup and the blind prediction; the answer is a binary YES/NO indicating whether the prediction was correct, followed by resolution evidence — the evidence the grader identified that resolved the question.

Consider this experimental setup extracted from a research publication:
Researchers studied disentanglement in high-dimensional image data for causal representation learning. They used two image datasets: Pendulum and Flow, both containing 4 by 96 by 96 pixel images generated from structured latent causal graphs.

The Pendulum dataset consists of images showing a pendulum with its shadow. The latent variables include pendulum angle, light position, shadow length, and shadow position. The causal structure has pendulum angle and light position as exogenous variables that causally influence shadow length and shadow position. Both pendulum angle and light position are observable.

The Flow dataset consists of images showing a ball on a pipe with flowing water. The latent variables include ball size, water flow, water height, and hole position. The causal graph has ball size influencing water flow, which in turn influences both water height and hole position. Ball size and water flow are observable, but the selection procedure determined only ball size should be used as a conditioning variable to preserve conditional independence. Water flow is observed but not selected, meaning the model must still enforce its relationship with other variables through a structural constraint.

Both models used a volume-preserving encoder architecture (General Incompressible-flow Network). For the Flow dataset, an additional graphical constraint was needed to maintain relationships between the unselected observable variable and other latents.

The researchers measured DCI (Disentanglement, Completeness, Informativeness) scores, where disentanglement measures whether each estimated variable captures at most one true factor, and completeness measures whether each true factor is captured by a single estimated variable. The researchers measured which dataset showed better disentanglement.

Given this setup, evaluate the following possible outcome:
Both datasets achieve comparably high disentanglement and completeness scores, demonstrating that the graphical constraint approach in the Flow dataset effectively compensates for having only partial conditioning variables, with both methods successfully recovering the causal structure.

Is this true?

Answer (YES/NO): NO